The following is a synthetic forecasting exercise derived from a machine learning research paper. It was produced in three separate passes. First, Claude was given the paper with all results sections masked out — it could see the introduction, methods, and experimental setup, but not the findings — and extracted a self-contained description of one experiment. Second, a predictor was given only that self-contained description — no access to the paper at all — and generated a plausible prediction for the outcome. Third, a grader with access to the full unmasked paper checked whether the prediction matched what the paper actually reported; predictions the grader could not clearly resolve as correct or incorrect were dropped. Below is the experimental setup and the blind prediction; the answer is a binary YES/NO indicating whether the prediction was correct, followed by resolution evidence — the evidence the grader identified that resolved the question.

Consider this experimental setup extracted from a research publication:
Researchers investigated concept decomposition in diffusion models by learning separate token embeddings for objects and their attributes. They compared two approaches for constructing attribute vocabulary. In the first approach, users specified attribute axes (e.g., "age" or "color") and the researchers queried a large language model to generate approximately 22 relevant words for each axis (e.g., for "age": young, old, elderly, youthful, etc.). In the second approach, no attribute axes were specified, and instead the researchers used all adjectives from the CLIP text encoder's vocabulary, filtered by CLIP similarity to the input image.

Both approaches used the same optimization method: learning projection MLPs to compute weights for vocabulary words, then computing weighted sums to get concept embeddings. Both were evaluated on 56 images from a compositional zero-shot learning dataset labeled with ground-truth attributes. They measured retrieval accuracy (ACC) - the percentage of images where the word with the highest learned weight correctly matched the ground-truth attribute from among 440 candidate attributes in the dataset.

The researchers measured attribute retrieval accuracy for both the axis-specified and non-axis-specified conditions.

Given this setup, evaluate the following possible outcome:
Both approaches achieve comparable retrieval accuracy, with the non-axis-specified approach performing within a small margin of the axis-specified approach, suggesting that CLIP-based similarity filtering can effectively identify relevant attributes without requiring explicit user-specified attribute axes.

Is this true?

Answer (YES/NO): NO